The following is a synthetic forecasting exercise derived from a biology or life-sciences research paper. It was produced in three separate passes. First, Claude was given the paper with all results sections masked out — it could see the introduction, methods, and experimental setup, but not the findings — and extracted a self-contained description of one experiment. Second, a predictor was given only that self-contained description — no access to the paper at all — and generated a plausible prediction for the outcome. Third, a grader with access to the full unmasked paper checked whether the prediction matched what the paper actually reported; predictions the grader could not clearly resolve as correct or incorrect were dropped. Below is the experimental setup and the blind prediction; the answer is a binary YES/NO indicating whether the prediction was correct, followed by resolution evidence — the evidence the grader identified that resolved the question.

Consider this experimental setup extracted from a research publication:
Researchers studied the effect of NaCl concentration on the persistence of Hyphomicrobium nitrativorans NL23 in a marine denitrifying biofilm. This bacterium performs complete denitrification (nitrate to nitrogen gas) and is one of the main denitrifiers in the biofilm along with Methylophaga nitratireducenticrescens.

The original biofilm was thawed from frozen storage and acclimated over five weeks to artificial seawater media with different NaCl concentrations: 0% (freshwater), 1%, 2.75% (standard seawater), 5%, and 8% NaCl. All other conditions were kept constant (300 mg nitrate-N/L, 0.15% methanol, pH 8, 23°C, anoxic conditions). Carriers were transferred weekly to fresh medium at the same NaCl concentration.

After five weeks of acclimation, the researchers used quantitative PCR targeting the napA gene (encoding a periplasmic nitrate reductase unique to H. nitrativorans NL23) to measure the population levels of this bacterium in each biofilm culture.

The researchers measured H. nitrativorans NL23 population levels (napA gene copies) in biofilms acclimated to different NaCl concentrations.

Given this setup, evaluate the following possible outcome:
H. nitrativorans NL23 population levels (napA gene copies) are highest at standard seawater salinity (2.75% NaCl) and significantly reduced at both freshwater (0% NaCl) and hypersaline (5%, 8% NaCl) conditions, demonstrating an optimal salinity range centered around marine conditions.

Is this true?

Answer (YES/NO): NO